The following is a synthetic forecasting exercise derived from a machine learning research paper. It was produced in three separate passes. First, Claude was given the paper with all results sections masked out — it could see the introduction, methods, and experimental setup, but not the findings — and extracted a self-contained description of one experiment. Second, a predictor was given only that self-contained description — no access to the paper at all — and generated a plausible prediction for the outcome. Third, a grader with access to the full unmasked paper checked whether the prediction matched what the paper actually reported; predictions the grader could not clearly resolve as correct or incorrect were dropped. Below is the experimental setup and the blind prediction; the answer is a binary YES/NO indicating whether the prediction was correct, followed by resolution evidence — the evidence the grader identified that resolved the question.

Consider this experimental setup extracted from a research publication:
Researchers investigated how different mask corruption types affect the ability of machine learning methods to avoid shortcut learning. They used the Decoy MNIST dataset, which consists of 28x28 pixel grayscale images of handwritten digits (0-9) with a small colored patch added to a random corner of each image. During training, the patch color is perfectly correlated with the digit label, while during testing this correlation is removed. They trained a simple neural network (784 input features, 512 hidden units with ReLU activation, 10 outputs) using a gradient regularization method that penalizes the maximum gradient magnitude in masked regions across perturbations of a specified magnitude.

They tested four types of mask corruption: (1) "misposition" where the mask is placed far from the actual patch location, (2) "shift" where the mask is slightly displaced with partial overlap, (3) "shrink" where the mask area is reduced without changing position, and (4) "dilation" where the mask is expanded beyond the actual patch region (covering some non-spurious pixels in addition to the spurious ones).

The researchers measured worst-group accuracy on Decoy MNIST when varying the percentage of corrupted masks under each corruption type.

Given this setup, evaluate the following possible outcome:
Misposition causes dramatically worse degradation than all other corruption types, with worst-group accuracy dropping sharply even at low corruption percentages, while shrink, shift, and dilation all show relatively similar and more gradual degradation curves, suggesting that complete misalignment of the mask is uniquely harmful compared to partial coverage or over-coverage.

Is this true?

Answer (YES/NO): NO